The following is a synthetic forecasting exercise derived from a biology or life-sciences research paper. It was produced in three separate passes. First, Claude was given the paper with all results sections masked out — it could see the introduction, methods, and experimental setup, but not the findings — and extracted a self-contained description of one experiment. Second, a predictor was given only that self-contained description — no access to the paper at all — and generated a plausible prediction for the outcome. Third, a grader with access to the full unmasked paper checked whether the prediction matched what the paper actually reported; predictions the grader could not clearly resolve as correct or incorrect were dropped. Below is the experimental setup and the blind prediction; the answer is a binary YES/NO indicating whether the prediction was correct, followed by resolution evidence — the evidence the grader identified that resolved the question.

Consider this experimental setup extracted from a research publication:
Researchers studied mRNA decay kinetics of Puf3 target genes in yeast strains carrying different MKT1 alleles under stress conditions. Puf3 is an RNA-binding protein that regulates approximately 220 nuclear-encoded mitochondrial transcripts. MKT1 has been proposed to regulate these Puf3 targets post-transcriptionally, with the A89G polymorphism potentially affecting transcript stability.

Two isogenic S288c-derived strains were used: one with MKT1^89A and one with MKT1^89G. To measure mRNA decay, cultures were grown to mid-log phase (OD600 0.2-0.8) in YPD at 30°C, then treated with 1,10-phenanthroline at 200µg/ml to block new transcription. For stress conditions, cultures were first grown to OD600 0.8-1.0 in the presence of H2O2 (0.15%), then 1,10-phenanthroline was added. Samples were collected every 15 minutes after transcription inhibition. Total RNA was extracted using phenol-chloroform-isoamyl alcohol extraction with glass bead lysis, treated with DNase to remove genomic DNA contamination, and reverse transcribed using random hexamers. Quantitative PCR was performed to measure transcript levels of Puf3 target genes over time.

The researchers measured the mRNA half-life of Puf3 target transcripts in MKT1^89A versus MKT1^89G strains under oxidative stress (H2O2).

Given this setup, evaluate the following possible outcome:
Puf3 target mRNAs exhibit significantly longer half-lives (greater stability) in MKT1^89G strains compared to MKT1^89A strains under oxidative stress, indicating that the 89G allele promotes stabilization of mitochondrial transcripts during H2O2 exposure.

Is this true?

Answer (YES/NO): NO